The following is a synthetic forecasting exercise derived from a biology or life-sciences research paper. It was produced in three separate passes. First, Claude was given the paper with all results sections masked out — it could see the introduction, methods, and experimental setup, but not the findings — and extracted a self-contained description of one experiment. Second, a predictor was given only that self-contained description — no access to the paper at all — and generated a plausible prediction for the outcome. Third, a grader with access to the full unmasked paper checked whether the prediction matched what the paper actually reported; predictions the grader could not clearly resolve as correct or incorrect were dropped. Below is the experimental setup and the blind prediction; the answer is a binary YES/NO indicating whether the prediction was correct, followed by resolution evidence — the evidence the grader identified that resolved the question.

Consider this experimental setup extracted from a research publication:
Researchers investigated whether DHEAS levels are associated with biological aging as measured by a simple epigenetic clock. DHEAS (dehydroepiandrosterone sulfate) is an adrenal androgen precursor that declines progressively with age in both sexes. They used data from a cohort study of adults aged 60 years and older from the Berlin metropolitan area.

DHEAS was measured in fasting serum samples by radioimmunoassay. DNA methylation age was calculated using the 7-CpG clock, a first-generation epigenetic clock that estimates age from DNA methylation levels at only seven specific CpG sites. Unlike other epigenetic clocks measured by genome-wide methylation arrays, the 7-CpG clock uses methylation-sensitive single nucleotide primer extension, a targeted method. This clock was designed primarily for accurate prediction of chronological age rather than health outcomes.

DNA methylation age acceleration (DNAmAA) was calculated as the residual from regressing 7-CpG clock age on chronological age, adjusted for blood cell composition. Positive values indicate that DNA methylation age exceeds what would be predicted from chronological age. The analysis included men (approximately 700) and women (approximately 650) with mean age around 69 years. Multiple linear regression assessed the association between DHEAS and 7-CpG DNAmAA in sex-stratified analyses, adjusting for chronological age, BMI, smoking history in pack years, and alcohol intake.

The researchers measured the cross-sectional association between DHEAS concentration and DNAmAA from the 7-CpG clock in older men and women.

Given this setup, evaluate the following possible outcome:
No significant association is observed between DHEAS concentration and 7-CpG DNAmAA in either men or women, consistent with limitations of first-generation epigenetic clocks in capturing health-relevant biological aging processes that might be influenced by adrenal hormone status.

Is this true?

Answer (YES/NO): YES